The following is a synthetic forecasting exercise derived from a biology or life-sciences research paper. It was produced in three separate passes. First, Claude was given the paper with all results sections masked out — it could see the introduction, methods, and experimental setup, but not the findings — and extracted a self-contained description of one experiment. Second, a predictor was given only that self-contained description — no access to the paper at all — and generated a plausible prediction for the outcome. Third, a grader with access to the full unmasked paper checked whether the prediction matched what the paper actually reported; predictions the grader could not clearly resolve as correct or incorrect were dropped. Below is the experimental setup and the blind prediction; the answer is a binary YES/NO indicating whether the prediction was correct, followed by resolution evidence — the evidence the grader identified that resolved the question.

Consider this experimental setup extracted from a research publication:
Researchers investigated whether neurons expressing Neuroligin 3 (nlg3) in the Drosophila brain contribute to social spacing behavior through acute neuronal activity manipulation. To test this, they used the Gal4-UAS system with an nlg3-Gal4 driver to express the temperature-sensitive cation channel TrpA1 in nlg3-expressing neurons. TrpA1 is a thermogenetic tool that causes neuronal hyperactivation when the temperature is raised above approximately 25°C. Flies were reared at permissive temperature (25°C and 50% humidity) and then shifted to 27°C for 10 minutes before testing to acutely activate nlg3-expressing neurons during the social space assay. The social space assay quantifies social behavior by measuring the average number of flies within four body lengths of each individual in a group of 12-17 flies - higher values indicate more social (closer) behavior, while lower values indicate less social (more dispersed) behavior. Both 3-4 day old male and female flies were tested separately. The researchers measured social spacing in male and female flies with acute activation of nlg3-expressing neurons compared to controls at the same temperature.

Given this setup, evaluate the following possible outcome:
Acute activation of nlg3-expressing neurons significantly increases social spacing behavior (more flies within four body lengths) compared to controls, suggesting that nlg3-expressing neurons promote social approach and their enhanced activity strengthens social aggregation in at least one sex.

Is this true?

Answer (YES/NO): NO